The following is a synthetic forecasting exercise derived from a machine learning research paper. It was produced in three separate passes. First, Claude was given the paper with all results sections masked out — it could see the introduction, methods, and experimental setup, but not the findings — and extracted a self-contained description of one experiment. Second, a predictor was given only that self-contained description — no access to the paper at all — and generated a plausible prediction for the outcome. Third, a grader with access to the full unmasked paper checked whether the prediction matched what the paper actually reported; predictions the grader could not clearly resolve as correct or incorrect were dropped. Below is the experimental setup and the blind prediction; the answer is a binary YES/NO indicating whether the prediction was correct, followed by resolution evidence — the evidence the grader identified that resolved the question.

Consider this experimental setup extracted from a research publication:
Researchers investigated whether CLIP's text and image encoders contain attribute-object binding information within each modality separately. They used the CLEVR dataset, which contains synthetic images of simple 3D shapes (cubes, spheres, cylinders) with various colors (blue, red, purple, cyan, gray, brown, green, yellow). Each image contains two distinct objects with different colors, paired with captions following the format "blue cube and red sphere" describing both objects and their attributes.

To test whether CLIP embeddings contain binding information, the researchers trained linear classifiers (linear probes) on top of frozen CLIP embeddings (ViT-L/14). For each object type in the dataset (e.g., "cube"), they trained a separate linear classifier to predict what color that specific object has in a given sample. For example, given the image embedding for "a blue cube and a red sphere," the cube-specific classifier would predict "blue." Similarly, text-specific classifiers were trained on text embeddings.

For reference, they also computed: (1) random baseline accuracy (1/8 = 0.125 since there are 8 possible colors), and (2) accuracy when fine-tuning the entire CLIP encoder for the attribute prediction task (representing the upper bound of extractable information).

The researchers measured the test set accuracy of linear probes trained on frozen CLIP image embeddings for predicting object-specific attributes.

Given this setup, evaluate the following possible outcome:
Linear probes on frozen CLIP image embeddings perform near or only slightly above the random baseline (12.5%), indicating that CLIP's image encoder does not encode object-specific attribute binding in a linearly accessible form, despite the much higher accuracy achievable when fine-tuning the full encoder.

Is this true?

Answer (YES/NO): NO